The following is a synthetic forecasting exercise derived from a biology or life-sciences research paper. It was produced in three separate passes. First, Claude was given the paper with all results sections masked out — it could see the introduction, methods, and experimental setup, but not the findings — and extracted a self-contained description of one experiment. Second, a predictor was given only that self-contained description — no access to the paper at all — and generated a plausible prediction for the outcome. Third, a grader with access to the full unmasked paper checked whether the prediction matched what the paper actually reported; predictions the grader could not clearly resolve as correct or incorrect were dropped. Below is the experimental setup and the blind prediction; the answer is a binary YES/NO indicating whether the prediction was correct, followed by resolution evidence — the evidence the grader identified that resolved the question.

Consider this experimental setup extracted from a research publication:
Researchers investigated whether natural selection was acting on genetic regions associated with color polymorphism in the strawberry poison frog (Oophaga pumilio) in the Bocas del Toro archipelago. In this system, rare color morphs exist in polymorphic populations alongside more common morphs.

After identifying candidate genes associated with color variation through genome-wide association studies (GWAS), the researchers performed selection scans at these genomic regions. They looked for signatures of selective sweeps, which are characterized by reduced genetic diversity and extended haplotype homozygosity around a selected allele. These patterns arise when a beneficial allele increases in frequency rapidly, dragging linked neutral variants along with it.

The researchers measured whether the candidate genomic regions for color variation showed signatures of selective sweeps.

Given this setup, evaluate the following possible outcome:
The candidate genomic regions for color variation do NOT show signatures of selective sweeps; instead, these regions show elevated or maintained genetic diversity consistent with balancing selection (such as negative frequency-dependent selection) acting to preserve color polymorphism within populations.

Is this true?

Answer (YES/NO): NO